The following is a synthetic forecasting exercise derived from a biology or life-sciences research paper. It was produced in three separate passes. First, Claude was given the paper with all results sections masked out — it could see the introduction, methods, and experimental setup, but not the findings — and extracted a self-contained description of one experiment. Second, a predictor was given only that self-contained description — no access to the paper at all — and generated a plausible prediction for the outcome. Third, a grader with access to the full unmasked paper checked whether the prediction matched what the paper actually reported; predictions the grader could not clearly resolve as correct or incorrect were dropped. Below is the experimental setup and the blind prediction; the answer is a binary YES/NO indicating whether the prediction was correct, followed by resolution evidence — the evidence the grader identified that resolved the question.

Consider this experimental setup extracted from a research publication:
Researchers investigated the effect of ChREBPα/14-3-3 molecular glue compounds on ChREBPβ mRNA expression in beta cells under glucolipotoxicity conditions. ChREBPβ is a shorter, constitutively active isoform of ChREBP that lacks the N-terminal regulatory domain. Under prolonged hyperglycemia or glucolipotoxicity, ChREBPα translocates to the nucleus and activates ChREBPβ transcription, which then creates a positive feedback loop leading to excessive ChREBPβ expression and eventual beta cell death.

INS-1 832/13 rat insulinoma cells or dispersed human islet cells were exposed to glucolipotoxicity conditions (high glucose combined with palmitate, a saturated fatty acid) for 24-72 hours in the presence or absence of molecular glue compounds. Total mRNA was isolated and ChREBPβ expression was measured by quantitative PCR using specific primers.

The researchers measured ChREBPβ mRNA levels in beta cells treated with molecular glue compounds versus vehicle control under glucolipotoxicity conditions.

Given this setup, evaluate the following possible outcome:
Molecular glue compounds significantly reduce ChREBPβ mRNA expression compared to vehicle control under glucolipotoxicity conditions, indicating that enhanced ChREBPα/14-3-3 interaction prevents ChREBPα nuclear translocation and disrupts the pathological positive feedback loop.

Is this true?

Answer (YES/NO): YES